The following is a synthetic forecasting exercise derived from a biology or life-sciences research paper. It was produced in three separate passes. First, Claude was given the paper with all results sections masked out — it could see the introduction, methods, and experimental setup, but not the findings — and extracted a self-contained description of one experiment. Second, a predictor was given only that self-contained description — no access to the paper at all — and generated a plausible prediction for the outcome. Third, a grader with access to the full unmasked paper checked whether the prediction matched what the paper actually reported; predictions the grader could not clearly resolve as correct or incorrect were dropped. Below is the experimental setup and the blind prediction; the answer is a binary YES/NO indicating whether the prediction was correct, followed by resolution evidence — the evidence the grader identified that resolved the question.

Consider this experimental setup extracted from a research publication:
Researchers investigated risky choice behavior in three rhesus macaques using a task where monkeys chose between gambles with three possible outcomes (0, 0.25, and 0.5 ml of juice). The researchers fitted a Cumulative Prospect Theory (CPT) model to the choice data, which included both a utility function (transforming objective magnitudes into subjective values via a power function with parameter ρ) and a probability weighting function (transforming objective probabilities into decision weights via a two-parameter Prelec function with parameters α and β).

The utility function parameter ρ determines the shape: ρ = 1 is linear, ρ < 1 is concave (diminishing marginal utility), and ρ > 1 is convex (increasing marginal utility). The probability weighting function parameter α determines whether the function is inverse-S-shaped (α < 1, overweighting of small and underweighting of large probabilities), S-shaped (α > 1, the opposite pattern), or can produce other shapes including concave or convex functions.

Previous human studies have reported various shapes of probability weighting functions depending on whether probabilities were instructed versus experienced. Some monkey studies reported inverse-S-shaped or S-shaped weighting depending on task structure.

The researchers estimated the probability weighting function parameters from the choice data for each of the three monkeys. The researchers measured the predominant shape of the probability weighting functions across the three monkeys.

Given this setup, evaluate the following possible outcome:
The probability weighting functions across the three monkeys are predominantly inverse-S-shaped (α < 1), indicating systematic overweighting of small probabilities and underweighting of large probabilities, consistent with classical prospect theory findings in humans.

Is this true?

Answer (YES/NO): NO